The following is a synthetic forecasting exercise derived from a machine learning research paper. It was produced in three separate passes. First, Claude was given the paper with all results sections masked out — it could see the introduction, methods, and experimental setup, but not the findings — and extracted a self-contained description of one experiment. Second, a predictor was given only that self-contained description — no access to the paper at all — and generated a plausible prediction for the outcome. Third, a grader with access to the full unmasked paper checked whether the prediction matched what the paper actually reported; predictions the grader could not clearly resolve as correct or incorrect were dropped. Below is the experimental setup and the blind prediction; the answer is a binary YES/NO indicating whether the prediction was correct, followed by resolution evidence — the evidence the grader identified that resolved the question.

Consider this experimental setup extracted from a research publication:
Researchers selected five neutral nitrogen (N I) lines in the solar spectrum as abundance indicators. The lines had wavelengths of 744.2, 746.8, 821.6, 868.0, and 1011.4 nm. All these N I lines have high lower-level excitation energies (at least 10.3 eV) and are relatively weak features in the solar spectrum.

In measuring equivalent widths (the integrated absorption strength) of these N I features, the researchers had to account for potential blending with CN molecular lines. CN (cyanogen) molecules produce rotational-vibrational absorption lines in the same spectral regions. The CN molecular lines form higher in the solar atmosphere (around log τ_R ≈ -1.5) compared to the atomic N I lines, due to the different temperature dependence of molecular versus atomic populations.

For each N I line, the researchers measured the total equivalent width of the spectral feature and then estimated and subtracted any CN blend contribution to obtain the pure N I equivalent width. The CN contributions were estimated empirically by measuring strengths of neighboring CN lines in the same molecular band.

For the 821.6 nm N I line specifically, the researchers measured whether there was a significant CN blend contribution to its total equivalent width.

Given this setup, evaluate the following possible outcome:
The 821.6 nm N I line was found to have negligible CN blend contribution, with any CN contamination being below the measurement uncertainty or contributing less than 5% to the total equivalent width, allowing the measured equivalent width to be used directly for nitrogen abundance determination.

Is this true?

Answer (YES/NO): YES